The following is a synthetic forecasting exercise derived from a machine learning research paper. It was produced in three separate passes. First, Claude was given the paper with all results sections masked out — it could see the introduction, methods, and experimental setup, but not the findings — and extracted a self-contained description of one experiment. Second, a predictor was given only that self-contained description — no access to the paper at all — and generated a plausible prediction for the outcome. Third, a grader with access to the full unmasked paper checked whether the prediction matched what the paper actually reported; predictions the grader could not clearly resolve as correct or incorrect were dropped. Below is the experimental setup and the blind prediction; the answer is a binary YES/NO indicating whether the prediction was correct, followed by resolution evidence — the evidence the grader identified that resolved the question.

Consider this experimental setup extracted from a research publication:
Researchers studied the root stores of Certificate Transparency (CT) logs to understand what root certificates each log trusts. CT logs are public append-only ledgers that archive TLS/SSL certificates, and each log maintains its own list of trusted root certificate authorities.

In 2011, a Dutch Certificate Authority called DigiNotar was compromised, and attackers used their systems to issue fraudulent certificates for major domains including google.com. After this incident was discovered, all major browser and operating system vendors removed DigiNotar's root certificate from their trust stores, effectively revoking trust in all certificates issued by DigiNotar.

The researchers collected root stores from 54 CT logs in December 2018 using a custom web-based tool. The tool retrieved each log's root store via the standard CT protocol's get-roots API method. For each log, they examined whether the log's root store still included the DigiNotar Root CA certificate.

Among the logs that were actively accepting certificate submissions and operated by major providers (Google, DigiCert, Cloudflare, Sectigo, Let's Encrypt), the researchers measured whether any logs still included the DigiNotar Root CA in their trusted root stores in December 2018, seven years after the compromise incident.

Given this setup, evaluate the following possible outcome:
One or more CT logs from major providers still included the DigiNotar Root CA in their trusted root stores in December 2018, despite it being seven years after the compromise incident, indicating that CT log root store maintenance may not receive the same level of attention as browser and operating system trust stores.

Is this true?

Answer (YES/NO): YES